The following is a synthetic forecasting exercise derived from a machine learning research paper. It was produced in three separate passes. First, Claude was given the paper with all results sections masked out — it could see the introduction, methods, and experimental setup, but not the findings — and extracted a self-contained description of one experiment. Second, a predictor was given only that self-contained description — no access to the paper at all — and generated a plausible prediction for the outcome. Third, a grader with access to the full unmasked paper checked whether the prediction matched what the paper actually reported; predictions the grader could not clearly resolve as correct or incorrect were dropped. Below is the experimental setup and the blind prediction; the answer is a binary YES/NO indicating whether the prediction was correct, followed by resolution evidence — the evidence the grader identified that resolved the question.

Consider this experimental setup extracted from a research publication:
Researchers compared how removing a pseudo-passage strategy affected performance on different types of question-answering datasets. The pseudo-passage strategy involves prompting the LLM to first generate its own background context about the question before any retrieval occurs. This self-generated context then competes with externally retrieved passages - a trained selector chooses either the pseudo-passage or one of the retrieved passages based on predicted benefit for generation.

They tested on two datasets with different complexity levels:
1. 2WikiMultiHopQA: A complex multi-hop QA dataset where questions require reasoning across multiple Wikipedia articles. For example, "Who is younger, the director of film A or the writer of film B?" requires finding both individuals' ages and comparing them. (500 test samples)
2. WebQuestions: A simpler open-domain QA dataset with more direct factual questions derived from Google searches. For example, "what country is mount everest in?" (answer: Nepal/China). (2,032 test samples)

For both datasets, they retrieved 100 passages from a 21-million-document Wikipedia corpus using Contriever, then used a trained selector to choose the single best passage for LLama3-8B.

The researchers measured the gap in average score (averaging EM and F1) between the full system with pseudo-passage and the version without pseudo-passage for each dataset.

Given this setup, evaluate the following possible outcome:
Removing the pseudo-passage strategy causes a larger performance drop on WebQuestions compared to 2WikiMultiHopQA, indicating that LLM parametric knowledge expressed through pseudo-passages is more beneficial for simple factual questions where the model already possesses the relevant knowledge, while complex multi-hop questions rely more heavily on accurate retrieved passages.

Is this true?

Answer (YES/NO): NO